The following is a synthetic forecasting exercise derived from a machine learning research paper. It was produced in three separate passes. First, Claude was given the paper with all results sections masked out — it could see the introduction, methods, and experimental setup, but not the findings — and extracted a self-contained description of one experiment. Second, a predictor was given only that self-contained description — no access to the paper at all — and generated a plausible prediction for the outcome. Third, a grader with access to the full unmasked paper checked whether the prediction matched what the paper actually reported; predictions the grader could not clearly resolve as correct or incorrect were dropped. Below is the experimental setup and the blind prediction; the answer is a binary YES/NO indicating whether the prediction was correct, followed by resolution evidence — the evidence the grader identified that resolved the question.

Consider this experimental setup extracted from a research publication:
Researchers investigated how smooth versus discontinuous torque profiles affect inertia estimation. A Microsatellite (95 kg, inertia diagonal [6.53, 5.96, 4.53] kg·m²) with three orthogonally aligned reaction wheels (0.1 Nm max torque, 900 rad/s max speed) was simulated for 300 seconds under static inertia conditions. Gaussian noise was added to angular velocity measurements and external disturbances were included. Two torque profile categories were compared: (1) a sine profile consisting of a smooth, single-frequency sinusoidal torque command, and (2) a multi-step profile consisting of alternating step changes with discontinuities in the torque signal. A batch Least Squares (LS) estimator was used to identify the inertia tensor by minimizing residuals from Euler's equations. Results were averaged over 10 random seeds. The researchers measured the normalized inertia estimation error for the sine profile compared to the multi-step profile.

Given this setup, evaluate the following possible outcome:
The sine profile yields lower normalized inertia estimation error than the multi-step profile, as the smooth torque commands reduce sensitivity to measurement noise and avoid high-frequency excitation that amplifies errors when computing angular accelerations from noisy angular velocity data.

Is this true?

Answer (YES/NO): YES